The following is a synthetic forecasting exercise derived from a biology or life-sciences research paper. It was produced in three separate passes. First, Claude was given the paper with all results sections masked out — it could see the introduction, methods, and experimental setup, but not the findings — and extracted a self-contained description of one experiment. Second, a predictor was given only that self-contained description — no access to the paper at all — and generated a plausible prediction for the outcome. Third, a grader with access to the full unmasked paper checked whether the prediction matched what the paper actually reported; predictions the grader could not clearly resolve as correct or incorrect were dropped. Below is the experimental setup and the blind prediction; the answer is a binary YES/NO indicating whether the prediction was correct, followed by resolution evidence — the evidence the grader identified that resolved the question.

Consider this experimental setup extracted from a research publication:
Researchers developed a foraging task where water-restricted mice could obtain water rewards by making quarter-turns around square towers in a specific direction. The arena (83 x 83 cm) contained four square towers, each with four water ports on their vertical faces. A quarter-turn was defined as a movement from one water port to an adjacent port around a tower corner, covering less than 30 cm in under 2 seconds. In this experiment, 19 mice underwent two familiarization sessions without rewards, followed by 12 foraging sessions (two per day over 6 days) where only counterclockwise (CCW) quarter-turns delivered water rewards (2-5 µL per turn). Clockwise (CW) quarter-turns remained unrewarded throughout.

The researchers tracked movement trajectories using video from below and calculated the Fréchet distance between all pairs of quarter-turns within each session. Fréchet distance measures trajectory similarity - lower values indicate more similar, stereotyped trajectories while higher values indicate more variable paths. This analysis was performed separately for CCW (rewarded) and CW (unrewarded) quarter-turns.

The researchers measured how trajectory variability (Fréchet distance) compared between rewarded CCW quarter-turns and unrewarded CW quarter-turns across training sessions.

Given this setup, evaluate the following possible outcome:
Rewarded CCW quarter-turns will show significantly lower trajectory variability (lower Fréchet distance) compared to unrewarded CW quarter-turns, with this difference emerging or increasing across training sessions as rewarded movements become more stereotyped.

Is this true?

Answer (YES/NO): YES